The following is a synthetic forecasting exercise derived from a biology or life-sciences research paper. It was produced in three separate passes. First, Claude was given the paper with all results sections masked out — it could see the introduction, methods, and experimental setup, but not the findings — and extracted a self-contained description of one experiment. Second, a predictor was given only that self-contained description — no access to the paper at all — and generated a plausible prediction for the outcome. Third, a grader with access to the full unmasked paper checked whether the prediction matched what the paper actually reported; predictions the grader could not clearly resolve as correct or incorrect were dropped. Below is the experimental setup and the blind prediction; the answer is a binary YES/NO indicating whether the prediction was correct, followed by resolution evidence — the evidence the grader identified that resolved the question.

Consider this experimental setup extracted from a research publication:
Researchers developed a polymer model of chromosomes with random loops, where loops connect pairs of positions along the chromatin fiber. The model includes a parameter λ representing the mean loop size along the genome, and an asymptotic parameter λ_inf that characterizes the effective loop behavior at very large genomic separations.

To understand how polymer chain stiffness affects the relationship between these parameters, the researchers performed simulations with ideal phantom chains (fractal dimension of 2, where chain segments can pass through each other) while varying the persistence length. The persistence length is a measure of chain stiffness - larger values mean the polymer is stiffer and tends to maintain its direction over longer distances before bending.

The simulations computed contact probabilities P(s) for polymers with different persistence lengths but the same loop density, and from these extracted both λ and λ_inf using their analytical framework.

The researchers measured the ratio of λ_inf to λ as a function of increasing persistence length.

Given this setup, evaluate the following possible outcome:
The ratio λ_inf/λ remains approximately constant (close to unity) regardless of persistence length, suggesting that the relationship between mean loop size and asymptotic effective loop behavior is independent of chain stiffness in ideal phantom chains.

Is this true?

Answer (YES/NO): NO